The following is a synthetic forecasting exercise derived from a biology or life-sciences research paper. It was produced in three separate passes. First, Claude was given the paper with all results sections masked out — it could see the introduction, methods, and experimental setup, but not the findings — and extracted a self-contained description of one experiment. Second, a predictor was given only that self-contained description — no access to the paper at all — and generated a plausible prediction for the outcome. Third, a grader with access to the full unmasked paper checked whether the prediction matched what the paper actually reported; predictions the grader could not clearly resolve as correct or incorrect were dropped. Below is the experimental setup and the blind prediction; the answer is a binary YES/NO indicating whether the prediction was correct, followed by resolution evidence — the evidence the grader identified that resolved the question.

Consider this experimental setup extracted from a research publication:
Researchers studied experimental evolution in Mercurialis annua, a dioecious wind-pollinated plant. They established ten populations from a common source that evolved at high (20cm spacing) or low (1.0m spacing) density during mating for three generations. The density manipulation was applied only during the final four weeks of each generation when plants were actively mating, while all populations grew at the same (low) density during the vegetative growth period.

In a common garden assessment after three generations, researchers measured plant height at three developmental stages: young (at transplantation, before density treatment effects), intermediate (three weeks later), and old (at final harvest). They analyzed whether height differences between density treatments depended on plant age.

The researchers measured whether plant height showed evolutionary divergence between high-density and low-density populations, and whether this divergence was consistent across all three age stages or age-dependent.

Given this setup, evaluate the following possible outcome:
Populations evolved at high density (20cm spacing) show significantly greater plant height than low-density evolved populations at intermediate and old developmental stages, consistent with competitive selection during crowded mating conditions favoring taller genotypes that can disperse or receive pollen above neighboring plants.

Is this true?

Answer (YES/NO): NO